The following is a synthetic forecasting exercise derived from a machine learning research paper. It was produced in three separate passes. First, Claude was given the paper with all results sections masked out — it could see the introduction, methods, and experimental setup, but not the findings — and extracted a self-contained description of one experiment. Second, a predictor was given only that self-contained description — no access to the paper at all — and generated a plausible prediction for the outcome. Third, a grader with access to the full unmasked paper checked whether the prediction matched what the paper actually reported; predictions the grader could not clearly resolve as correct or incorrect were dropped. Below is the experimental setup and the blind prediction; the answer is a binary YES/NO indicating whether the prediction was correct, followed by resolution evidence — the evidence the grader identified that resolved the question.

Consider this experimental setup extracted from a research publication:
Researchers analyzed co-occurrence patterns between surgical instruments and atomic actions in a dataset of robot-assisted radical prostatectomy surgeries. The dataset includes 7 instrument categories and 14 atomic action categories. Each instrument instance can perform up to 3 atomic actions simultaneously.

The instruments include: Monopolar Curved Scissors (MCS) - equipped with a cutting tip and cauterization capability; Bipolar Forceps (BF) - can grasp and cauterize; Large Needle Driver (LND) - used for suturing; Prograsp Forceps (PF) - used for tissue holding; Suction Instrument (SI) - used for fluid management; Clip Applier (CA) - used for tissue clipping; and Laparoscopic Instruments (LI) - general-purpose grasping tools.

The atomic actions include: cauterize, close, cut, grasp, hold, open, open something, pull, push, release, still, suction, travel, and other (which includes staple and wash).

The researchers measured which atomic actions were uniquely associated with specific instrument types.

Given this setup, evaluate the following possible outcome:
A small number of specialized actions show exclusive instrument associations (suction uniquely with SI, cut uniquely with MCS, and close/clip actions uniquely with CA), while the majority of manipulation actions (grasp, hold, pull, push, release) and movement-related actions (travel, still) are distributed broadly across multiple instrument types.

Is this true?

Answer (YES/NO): NO